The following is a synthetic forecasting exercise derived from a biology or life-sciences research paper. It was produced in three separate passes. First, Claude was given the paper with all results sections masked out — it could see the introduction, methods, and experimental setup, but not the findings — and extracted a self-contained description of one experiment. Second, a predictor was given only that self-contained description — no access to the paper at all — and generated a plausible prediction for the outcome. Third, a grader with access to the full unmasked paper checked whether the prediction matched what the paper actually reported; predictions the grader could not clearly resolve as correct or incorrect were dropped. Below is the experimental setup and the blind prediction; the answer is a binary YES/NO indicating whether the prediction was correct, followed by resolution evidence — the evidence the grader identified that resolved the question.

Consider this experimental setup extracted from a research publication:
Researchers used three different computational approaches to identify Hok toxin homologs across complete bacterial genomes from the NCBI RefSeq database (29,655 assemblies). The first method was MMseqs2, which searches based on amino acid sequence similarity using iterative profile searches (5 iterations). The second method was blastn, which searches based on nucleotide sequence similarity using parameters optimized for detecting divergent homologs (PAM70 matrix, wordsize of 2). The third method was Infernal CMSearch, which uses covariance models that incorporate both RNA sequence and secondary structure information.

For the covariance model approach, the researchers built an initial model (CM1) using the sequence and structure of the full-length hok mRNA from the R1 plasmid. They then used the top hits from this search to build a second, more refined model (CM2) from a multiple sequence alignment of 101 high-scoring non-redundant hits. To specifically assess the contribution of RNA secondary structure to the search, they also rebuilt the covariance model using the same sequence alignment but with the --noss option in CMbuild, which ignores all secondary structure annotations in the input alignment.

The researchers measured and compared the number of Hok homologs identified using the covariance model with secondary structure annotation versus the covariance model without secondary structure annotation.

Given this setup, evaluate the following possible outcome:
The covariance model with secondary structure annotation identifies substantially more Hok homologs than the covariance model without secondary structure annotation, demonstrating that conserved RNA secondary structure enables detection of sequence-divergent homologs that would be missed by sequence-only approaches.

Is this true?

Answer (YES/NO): NO